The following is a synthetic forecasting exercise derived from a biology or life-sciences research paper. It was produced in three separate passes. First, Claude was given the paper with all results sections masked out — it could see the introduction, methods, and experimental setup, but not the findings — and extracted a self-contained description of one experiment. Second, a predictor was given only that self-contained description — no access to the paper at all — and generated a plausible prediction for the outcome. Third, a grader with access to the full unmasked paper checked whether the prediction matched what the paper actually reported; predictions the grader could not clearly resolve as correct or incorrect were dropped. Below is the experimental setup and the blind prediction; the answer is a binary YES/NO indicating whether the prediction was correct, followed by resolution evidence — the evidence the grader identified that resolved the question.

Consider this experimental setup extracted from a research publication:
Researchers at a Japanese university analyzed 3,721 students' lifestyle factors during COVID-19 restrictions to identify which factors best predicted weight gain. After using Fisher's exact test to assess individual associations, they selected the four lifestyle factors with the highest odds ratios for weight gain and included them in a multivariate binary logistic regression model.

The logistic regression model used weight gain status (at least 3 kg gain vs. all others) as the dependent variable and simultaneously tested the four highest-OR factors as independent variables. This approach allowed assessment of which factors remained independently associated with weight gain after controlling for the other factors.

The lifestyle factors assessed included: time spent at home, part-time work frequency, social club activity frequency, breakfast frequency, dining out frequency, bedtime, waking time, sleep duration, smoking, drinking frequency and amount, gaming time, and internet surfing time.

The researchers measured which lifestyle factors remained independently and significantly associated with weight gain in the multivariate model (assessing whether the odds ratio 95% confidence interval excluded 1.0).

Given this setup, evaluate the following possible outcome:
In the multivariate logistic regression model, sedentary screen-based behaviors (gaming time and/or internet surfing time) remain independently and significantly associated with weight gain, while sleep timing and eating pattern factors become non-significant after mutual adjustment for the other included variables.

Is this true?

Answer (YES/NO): NO